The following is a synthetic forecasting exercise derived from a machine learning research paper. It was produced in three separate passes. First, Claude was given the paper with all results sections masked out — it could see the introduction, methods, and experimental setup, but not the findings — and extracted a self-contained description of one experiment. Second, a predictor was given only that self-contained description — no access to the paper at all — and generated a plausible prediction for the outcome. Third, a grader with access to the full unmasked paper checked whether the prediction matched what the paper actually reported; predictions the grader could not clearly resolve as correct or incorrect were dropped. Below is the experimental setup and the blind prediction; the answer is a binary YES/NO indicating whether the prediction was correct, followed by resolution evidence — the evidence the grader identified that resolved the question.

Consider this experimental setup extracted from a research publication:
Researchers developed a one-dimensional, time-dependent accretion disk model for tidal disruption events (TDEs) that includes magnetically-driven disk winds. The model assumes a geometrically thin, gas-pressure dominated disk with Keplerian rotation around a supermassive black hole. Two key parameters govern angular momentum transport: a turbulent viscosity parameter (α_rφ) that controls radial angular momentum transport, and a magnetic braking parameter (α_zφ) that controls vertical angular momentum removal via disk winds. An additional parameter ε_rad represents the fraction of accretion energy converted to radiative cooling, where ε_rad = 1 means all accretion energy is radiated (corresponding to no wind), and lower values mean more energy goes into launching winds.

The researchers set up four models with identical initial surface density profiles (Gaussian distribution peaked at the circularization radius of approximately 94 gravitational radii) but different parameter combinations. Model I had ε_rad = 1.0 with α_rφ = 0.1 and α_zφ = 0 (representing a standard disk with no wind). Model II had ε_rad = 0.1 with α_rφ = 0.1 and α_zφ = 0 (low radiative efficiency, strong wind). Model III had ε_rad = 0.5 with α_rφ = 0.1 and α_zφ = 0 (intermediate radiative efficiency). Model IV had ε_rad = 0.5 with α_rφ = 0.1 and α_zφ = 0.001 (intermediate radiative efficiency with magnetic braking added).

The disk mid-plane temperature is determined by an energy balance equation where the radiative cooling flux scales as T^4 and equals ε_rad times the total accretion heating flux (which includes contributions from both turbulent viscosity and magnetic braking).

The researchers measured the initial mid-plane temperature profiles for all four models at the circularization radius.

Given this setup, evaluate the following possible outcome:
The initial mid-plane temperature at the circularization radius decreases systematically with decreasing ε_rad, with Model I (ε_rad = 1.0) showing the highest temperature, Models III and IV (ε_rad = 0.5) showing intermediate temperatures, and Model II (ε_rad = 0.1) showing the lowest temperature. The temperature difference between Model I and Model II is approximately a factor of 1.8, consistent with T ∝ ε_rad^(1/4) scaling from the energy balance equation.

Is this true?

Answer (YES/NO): NO